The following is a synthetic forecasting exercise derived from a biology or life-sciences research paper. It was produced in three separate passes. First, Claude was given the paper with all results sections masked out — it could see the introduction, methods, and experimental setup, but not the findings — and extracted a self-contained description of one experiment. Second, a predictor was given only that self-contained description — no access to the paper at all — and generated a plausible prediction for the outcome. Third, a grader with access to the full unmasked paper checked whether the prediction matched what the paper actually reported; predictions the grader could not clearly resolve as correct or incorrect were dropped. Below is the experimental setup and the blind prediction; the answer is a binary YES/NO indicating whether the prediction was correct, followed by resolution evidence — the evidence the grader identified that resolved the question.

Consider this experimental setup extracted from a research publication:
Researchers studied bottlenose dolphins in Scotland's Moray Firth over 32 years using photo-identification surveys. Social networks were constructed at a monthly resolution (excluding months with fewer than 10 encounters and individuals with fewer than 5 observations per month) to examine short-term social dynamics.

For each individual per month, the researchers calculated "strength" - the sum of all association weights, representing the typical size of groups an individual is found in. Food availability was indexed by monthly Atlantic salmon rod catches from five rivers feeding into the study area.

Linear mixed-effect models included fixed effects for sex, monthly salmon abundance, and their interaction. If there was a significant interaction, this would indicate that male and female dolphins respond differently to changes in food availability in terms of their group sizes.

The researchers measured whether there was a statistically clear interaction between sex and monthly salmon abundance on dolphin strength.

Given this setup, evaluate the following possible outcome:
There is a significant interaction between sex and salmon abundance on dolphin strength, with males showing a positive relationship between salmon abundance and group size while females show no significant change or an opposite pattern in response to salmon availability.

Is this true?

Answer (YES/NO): NO